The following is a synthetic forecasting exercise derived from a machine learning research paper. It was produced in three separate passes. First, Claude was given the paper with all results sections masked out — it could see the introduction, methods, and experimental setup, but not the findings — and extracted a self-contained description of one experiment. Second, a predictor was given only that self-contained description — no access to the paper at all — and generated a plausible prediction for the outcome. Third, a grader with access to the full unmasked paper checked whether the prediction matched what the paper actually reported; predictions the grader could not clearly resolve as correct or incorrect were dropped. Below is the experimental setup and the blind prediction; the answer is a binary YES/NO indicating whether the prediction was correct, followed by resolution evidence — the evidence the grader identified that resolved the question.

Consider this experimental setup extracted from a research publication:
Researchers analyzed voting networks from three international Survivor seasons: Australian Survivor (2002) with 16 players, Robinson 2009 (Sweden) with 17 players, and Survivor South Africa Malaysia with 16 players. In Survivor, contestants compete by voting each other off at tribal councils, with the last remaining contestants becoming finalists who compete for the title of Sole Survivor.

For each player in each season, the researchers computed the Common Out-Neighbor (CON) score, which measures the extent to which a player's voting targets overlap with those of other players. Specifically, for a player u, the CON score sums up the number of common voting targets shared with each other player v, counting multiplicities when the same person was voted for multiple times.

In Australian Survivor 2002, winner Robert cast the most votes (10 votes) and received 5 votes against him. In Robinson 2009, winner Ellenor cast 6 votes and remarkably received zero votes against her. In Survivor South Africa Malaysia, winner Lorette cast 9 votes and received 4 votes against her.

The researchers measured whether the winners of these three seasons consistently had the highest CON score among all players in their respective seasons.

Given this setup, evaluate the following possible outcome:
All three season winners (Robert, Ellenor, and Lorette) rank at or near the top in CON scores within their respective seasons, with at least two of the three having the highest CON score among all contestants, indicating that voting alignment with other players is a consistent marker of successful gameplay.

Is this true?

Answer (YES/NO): YES